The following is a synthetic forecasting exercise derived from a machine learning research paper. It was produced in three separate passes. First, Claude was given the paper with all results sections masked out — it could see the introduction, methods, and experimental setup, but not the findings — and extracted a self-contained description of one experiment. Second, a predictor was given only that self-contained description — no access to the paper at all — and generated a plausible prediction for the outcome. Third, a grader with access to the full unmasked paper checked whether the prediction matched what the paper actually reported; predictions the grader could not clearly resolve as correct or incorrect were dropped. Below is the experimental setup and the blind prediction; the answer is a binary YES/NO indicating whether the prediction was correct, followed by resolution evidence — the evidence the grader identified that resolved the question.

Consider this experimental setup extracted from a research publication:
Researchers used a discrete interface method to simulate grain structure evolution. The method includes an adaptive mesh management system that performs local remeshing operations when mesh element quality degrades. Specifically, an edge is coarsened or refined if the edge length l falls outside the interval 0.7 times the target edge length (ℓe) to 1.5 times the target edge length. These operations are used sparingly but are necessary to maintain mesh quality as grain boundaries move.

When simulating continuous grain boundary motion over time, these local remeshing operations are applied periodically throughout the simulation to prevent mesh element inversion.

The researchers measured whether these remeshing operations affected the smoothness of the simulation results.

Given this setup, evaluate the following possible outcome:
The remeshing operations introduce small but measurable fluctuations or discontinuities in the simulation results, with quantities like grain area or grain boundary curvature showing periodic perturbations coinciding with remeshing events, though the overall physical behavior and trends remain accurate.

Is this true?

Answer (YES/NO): YES